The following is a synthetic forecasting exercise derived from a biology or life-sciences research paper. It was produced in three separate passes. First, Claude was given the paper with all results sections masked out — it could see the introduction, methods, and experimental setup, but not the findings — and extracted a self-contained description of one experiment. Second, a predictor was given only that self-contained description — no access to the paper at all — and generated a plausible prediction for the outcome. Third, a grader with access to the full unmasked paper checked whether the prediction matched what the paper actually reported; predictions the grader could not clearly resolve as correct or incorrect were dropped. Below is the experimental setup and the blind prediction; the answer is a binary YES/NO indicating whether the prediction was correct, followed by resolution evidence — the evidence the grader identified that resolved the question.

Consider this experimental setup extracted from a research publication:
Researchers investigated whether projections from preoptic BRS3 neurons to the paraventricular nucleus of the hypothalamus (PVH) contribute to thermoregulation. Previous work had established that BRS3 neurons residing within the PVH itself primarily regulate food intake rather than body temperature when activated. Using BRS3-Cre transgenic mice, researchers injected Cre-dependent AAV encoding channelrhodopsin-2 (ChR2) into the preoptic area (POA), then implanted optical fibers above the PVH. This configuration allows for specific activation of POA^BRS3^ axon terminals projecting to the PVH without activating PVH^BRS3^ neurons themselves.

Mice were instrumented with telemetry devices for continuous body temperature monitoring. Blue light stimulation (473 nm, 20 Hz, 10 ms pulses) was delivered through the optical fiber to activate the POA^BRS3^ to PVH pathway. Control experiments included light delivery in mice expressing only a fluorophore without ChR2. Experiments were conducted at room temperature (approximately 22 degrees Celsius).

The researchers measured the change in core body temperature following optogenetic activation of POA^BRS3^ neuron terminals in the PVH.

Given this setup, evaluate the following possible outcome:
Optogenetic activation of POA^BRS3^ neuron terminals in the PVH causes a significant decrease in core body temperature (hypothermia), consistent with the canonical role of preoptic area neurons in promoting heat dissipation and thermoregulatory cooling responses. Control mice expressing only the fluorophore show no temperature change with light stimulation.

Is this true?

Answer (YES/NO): NO